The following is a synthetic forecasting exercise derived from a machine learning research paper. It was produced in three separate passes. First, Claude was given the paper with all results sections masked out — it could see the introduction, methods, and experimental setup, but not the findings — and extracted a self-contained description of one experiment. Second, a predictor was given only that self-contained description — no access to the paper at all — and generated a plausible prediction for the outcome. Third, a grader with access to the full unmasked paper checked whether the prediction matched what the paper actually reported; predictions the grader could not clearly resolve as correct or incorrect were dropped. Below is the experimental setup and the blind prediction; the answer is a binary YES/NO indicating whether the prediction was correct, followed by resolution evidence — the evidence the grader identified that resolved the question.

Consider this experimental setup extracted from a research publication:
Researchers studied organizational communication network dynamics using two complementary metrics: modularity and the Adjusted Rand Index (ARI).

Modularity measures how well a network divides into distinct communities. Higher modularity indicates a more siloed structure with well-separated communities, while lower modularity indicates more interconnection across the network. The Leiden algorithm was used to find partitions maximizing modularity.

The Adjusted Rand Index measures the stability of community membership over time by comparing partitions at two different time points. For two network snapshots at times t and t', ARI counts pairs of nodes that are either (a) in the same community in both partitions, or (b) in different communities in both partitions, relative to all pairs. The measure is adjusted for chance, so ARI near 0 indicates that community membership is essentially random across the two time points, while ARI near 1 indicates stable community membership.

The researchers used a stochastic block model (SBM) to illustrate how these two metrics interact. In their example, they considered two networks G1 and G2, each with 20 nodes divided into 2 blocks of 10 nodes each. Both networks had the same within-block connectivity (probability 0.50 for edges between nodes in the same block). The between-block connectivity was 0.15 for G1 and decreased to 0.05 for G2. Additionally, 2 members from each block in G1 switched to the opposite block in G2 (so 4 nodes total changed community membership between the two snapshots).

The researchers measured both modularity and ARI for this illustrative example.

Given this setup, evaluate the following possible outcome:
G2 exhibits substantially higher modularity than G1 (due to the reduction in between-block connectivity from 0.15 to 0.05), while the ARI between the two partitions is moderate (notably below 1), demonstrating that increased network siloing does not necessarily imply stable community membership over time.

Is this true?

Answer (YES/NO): YES